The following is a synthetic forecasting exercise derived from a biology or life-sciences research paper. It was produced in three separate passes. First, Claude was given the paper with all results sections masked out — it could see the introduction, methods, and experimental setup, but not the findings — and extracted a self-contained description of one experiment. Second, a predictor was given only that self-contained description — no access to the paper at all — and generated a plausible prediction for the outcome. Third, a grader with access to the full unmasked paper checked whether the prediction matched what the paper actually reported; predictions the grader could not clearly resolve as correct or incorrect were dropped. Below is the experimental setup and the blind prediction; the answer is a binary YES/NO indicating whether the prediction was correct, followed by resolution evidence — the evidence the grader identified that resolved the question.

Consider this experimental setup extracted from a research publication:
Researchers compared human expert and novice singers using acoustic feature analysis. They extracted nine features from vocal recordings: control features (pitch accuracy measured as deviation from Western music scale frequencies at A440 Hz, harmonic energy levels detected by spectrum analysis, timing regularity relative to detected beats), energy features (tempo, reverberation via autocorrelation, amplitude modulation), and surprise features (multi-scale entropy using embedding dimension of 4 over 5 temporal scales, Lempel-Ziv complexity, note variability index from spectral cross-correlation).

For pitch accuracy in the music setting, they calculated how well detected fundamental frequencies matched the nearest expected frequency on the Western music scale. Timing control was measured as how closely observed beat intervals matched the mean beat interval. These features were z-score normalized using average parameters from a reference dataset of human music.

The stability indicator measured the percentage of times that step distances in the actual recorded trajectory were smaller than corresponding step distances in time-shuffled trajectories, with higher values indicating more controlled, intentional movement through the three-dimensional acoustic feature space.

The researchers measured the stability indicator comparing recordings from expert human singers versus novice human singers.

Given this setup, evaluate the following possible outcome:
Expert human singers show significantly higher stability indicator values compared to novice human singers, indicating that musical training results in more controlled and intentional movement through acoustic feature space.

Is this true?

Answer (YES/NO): YES